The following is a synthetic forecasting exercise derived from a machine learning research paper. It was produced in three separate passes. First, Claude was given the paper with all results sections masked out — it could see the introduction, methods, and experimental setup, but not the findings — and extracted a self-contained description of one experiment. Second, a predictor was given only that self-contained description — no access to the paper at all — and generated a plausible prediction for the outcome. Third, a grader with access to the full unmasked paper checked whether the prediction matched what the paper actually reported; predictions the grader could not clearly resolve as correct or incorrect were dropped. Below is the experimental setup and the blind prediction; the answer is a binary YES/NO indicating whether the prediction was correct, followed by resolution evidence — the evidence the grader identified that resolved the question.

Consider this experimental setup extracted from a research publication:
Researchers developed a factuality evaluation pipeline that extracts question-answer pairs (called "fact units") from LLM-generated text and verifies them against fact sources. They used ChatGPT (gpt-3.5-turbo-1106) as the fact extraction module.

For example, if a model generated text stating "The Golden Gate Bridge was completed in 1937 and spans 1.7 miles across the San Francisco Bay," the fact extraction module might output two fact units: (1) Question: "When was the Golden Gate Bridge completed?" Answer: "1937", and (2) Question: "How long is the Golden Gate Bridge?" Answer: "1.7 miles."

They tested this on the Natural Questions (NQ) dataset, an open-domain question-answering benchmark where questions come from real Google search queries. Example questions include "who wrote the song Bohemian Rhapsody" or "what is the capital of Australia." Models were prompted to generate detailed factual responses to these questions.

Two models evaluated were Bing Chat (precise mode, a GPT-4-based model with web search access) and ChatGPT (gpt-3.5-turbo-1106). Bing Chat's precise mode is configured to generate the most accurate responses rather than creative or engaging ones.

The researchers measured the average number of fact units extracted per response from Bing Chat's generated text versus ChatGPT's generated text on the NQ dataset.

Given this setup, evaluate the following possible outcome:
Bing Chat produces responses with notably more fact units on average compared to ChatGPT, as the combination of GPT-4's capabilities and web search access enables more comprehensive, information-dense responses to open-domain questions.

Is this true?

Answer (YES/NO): NO